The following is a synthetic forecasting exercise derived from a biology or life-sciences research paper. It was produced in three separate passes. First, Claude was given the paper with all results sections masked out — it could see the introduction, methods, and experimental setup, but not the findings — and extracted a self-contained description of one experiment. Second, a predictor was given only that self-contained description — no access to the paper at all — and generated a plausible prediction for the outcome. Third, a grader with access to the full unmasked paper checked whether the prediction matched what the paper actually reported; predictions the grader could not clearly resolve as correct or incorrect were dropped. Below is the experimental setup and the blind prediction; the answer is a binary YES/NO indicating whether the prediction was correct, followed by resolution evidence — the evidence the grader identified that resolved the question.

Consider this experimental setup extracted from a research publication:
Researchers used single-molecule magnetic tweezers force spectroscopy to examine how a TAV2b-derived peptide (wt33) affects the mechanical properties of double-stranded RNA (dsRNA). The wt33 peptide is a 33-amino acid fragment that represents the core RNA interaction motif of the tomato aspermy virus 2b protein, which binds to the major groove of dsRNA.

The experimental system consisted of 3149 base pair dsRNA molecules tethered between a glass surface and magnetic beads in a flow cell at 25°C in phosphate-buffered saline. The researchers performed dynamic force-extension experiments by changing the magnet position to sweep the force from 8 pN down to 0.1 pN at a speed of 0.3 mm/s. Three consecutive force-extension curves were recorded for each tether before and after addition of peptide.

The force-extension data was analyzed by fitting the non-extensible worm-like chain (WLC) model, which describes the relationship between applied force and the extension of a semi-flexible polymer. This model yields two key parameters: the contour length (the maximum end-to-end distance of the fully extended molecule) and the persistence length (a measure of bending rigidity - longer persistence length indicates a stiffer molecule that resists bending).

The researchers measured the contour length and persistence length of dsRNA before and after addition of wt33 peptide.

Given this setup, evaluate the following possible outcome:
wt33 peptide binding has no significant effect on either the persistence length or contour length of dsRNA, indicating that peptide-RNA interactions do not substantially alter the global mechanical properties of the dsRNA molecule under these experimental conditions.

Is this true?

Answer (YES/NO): NO